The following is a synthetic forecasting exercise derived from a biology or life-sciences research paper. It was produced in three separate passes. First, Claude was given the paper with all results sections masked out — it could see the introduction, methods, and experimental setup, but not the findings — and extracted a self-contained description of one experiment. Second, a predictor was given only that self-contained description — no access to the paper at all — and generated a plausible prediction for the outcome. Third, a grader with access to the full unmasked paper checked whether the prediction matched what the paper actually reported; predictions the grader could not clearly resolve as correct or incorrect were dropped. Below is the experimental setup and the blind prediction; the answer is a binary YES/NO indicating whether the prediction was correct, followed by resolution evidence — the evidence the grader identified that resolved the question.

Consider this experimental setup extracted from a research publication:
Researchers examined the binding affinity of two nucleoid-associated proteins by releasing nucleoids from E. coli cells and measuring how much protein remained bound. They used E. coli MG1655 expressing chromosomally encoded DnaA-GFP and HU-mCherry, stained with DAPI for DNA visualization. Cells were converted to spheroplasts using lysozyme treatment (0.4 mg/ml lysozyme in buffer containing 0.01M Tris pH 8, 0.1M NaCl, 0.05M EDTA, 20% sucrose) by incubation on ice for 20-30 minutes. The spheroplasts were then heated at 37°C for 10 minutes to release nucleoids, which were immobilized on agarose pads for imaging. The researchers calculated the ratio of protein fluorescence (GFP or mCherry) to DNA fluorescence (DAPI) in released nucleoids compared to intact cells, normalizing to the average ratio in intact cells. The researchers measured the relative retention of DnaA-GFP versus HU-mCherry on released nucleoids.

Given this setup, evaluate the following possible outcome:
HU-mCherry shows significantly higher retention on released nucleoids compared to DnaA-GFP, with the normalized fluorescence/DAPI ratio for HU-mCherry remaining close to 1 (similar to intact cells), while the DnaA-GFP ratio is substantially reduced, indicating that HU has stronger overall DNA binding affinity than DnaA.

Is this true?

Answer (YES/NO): NO